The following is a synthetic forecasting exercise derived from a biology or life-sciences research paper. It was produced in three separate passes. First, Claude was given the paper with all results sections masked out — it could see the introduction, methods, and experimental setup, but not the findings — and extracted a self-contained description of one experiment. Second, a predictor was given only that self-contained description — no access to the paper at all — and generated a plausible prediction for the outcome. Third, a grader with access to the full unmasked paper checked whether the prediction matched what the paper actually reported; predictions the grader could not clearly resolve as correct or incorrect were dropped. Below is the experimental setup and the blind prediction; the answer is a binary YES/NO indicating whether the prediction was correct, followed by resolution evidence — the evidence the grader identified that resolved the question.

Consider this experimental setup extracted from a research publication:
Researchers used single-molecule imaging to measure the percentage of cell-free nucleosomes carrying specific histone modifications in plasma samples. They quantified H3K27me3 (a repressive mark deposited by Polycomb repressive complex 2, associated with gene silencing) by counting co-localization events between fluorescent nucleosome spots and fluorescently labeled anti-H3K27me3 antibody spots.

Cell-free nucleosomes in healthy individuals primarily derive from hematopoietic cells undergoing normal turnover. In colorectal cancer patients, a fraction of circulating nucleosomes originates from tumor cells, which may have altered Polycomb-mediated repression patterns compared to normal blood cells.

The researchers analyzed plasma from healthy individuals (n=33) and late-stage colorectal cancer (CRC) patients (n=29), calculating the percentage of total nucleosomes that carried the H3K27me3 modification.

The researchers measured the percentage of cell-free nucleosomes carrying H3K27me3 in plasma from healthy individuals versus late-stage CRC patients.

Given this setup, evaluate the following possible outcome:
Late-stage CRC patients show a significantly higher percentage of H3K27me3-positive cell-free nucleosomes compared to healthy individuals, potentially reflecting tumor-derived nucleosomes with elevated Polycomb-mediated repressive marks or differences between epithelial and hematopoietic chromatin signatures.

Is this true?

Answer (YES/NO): YES